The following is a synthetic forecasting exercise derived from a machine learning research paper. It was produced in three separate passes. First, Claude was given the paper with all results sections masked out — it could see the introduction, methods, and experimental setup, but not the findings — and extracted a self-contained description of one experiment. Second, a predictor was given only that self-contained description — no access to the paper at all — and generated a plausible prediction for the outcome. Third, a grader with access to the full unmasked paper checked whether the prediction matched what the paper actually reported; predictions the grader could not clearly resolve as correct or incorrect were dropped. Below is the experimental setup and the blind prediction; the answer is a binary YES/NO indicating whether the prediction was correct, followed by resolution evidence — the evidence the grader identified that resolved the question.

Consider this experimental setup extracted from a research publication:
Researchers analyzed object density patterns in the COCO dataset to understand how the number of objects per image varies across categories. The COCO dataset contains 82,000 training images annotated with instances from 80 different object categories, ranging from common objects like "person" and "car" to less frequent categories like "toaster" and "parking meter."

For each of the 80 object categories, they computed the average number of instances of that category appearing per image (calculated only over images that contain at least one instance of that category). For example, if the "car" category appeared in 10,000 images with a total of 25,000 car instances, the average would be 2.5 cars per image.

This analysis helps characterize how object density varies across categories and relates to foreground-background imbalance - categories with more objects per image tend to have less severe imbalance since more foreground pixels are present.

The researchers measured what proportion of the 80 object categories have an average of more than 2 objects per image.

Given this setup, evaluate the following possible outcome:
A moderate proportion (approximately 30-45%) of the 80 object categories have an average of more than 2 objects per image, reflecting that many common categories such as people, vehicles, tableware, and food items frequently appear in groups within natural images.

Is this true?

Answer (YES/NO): YES